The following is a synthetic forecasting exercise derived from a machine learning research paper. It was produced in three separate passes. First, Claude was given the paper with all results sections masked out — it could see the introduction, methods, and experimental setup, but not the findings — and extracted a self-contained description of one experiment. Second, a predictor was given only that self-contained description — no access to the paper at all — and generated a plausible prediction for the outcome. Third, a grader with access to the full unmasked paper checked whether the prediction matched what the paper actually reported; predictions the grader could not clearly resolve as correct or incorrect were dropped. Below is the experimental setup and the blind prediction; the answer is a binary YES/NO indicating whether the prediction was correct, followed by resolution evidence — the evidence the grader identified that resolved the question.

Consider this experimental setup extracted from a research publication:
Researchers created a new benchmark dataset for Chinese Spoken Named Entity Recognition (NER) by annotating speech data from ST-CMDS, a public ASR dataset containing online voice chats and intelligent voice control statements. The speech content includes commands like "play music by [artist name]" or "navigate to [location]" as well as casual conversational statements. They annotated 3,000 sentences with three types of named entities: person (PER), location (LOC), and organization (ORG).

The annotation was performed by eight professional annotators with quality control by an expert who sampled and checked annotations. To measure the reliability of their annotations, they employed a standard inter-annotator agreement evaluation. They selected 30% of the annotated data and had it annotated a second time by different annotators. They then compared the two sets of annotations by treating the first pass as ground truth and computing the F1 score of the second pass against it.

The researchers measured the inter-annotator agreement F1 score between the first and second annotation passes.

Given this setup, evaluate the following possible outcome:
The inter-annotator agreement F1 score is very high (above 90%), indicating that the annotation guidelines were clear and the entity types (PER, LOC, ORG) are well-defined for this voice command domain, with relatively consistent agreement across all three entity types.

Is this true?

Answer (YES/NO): NO